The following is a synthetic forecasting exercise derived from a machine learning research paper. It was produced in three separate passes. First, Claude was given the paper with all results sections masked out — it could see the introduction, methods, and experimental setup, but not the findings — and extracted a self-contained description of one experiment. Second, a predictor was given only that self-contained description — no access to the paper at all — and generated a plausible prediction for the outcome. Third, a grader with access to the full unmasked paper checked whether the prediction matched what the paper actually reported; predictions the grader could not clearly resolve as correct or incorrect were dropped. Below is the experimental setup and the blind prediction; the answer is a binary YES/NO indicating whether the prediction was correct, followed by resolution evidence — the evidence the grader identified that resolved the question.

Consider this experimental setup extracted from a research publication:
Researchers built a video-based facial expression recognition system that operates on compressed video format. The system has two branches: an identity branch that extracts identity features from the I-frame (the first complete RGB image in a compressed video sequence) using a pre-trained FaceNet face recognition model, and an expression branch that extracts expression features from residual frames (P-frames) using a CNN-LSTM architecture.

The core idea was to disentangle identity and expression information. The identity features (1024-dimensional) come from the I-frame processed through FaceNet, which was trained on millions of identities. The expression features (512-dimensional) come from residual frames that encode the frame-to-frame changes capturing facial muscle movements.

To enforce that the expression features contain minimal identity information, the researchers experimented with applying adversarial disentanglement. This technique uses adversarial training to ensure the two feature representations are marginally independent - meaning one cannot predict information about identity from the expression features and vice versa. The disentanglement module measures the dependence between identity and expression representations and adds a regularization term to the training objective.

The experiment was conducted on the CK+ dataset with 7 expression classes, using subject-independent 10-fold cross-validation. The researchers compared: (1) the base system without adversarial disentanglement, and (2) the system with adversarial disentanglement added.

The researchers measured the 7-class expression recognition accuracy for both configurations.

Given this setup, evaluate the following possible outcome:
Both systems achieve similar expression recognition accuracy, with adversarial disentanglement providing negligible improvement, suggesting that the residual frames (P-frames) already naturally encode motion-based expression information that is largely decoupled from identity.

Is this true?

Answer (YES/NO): NO